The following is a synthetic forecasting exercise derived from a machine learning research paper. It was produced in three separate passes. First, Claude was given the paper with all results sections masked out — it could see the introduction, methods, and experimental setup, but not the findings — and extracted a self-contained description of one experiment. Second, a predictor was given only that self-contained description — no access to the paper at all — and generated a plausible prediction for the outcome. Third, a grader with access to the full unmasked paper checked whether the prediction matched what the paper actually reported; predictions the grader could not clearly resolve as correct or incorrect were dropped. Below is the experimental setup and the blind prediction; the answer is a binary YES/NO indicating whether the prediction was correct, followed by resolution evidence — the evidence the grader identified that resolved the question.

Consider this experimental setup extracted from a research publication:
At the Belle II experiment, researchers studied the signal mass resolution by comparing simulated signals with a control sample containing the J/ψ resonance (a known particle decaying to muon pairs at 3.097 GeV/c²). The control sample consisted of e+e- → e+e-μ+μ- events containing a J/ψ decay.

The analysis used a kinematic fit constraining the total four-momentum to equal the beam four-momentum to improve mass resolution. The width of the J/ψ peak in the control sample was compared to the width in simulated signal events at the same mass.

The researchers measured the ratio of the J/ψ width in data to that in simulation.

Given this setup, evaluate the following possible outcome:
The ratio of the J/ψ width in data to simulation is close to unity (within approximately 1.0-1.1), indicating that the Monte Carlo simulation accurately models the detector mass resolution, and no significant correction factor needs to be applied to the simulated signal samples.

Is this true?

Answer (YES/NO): NO